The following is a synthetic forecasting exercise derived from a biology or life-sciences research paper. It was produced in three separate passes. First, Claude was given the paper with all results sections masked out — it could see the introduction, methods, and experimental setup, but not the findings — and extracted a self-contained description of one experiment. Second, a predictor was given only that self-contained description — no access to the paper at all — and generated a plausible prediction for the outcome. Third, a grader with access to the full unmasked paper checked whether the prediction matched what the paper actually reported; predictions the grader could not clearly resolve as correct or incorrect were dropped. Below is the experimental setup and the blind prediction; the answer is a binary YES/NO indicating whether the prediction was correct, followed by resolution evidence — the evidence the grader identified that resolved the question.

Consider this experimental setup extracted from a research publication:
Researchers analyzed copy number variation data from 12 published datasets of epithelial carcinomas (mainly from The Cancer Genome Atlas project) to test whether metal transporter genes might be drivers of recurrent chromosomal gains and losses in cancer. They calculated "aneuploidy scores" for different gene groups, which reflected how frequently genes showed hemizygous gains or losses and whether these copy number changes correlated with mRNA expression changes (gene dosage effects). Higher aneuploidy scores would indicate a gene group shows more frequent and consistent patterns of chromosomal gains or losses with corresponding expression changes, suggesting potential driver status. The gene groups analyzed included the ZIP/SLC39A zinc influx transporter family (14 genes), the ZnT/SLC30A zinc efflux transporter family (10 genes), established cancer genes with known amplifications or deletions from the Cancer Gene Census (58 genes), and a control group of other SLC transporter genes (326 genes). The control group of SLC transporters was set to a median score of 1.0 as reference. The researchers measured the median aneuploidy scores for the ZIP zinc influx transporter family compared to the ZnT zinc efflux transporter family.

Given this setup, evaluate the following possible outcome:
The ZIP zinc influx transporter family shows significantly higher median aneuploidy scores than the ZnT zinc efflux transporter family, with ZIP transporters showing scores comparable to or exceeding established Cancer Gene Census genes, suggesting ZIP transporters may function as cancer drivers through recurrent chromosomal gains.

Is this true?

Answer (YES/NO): YES